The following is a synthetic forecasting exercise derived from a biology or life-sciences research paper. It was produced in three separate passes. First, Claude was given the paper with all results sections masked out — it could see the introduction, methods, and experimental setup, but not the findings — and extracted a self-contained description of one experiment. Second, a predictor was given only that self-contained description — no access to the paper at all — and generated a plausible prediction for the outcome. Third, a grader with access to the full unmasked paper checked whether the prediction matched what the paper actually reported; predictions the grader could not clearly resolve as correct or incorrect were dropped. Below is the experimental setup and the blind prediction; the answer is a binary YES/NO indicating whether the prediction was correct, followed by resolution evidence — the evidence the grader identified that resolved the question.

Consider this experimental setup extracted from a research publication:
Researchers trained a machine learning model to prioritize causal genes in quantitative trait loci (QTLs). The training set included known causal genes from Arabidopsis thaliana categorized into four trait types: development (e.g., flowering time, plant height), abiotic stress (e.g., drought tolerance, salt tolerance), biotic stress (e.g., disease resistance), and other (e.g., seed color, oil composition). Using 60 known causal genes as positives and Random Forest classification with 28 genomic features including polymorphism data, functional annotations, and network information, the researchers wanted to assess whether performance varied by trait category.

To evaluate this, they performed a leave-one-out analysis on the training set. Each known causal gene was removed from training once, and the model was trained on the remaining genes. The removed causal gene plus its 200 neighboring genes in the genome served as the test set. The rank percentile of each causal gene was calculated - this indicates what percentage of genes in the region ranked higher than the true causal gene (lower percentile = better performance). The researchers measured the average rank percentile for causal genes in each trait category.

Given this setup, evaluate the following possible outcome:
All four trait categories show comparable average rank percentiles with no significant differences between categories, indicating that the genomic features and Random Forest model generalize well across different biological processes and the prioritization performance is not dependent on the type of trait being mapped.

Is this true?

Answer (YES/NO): NO